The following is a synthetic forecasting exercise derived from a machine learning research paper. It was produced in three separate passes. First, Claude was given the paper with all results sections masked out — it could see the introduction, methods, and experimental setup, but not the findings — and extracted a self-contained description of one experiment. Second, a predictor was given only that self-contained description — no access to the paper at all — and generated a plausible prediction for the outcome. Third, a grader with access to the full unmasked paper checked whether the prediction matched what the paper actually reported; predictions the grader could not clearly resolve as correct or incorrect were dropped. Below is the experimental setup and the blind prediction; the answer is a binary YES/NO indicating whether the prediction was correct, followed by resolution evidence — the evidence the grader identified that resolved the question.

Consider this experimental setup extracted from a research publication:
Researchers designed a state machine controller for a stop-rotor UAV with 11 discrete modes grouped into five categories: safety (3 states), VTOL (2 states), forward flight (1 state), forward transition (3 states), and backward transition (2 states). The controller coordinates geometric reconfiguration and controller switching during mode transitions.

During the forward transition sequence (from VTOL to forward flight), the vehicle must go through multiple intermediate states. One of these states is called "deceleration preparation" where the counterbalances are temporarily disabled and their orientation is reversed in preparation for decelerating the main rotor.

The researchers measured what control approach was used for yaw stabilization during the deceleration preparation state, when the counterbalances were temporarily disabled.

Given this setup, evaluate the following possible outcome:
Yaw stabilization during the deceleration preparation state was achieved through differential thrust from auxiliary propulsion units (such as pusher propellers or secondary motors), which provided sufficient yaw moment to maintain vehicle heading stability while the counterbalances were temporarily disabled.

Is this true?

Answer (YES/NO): NO